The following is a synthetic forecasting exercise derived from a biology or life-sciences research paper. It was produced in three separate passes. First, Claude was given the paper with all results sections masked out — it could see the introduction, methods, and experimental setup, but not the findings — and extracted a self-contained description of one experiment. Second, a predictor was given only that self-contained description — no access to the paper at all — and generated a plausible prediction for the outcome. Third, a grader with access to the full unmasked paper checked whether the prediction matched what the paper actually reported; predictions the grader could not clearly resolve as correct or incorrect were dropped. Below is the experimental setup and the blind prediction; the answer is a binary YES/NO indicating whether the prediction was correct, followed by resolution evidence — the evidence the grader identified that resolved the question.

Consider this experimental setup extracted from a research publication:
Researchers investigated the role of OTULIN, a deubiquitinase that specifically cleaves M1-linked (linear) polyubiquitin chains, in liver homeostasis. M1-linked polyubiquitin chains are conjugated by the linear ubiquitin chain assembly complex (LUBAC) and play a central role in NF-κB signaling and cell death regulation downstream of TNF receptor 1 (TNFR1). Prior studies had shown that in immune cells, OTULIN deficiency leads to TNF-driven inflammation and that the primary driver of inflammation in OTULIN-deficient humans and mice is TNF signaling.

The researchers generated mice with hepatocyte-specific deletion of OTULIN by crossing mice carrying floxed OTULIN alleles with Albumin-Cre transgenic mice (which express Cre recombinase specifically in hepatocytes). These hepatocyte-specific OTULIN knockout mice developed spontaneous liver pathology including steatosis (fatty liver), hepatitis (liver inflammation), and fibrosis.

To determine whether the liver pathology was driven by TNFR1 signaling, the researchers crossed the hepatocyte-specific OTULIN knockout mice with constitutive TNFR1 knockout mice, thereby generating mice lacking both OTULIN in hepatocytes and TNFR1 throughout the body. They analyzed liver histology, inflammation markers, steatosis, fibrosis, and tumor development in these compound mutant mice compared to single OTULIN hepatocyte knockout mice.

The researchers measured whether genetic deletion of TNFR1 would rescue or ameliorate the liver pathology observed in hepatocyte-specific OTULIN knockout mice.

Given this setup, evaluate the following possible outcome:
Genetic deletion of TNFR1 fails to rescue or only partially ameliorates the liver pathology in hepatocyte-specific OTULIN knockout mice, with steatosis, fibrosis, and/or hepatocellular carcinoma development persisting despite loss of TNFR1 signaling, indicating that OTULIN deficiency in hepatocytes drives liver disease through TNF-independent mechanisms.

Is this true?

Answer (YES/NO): YES